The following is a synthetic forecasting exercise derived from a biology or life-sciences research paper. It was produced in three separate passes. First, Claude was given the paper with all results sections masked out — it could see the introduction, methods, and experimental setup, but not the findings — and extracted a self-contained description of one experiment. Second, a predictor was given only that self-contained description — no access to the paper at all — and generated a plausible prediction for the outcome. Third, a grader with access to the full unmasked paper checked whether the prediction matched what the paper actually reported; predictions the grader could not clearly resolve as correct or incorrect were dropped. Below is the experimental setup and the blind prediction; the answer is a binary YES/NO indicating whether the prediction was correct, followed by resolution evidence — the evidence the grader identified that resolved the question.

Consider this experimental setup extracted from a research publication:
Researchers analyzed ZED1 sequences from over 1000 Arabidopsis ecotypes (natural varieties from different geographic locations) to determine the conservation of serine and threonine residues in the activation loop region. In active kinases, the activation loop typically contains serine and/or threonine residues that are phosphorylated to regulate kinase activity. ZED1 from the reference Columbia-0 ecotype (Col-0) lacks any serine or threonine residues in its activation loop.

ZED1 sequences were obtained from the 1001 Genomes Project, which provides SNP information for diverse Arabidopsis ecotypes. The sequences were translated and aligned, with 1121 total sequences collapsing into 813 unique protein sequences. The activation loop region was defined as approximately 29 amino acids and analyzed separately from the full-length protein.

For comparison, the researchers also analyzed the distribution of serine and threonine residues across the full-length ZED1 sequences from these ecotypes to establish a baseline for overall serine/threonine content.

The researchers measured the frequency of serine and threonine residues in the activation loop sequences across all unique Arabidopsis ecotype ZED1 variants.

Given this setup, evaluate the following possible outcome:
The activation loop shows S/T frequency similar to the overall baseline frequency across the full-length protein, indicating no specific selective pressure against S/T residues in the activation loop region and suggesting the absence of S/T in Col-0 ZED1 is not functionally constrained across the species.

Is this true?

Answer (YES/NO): NO